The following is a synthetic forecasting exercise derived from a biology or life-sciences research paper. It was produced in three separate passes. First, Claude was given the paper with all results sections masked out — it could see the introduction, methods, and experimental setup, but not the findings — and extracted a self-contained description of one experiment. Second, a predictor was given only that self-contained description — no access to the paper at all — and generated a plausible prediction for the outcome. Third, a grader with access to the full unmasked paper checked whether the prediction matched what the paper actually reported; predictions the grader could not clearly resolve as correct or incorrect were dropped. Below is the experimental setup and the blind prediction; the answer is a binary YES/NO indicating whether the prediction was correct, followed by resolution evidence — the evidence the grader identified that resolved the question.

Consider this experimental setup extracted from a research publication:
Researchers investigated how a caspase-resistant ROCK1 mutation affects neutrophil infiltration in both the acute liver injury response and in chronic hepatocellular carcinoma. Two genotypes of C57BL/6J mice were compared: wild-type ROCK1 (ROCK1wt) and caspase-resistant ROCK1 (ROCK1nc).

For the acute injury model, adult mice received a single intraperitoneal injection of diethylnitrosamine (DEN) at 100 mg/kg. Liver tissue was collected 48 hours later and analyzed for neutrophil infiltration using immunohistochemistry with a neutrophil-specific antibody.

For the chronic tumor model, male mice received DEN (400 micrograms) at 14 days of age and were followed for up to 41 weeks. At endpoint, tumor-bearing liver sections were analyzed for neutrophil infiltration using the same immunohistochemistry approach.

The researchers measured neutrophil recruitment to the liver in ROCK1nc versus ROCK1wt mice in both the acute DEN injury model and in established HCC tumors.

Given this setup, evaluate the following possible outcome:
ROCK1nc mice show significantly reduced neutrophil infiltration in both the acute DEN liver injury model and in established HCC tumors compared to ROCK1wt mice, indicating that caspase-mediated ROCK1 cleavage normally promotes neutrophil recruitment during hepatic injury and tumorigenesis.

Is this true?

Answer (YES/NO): NO